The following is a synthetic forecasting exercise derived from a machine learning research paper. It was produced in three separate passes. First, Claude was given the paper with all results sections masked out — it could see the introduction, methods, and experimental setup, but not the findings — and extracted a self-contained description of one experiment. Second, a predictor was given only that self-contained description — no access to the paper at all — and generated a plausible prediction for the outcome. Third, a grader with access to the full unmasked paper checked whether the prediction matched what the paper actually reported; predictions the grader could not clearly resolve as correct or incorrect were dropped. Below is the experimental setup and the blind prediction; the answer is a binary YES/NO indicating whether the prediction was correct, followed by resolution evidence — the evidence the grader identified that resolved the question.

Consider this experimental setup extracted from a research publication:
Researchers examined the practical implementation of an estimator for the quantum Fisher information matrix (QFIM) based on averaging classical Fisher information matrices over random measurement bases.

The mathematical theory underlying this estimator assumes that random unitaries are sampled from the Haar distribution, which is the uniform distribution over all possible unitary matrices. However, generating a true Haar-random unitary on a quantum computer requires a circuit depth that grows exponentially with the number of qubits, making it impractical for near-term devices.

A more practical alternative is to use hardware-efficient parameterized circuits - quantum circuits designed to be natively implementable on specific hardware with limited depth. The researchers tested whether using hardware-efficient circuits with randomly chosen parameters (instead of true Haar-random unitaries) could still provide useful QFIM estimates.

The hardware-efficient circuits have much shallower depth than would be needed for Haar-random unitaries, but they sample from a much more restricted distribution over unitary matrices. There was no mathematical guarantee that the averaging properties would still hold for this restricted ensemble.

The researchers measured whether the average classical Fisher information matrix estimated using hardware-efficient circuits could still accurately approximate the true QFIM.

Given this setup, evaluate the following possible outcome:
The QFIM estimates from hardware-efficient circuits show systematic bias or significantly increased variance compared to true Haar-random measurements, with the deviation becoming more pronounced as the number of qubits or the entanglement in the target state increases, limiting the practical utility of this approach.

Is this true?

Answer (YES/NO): NO